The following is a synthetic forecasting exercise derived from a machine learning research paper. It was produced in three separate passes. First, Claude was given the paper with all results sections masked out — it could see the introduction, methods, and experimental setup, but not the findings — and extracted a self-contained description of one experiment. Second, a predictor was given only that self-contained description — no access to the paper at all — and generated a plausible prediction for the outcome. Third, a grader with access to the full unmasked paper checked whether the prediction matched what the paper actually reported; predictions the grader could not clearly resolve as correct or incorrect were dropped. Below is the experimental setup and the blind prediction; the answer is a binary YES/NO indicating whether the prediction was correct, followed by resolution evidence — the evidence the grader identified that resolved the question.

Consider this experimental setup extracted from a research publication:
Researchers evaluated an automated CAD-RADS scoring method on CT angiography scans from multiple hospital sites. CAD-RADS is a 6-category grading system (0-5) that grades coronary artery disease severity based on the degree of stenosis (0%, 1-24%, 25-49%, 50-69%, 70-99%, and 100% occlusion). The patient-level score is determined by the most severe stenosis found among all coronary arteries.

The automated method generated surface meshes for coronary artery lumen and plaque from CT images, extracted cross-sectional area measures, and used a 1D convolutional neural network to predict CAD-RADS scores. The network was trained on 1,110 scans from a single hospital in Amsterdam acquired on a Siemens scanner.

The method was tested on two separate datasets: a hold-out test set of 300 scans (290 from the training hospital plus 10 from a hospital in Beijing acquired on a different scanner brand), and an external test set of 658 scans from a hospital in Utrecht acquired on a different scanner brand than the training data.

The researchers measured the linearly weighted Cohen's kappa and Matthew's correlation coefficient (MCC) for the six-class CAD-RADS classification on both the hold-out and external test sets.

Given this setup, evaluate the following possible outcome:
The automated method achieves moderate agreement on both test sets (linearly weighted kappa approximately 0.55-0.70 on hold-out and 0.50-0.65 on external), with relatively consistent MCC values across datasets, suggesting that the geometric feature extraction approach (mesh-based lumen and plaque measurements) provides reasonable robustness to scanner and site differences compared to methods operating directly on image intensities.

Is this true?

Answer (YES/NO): NO